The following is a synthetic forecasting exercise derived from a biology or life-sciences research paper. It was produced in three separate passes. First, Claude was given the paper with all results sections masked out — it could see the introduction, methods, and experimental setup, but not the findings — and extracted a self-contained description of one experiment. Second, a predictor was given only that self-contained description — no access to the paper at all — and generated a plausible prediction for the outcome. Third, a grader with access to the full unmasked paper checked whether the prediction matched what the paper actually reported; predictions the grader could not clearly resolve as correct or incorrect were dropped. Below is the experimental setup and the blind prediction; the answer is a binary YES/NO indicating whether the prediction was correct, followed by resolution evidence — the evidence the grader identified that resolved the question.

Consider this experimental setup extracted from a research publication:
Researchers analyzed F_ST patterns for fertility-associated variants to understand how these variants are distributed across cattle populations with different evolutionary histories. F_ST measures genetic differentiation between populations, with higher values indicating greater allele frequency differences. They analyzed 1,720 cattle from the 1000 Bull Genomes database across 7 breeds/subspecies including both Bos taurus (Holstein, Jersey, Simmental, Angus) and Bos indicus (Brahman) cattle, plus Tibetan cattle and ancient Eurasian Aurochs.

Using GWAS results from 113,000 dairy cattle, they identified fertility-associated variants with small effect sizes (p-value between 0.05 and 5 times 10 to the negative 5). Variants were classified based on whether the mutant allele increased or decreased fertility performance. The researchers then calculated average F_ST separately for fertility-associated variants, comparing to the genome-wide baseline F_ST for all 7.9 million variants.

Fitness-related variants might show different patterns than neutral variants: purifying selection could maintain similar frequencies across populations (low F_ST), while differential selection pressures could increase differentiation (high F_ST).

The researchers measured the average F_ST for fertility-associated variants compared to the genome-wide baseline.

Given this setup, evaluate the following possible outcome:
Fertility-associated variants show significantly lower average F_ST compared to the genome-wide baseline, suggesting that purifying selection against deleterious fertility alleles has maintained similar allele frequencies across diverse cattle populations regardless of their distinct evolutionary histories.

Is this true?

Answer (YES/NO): YES